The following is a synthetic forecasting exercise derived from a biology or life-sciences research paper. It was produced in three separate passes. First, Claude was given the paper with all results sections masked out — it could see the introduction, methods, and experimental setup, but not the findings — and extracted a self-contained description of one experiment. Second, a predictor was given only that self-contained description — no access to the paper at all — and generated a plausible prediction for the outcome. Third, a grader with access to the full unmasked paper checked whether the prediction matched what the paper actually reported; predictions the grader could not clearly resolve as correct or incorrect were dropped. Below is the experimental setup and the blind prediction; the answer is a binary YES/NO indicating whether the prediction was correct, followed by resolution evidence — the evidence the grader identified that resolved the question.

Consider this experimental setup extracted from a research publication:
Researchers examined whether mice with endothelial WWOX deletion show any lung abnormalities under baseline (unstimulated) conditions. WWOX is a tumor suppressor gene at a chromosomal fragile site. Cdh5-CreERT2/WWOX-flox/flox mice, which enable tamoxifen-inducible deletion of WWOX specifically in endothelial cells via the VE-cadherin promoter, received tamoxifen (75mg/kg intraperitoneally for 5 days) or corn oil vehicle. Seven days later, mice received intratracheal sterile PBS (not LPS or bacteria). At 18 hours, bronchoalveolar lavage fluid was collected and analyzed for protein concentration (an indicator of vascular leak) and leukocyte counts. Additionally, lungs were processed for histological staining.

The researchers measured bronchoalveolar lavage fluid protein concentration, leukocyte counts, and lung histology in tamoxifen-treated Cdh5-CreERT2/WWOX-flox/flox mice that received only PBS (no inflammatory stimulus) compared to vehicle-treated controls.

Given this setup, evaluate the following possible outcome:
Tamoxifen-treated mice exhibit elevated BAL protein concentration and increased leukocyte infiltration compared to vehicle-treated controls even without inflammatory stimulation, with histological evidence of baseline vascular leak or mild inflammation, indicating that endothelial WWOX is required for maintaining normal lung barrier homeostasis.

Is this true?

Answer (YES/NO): NO